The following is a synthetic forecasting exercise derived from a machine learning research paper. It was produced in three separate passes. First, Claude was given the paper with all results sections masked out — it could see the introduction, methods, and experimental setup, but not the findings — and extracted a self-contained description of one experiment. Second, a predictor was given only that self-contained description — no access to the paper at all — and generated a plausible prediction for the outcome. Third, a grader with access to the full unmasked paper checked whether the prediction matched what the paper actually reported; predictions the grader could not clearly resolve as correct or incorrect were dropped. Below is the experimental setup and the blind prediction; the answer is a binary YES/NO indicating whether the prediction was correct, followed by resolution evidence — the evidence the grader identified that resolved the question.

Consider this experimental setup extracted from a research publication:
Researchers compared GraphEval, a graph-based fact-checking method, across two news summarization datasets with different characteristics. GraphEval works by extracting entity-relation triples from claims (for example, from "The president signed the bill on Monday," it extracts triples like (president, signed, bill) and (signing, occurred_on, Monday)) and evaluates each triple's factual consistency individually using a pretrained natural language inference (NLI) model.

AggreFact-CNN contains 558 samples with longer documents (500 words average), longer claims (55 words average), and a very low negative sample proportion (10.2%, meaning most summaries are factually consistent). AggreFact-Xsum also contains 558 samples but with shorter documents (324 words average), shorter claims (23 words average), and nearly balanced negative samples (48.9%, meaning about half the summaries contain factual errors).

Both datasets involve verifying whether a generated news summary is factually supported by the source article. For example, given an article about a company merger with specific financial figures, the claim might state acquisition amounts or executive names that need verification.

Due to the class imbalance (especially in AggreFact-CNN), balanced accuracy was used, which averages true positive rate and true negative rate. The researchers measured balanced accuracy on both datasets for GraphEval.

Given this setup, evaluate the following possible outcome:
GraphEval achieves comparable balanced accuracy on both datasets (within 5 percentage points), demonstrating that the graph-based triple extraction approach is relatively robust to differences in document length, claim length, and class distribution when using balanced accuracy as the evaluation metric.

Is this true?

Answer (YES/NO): YES